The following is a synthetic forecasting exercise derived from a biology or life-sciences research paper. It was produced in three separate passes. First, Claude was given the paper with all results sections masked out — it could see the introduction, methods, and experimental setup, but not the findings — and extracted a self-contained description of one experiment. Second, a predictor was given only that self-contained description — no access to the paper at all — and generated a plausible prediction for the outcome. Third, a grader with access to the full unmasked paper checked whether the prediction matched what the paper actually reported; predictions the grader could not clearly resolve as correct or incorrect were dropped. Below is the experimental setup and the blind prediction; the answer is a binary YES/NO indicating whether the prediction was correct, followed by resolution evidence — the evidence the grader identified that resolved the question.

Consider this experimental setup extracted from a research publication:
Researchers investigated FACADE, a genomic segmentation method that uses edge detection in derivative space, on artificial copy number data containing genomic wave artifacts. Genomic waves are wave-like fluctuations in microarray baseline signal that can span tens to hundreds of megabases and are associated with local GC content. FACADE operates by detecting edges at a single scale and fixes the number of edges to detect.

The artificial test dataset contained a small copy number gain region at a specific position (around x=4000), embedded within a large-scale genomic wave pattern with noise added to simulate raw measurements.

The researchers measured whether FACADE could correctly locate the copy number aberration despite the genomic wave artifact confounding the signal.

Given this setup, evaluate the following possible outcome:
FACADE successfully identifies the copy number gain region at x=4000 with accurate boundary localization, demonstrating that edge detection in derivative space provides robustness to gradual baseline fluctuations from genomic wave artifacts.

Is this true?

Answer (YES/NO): NO